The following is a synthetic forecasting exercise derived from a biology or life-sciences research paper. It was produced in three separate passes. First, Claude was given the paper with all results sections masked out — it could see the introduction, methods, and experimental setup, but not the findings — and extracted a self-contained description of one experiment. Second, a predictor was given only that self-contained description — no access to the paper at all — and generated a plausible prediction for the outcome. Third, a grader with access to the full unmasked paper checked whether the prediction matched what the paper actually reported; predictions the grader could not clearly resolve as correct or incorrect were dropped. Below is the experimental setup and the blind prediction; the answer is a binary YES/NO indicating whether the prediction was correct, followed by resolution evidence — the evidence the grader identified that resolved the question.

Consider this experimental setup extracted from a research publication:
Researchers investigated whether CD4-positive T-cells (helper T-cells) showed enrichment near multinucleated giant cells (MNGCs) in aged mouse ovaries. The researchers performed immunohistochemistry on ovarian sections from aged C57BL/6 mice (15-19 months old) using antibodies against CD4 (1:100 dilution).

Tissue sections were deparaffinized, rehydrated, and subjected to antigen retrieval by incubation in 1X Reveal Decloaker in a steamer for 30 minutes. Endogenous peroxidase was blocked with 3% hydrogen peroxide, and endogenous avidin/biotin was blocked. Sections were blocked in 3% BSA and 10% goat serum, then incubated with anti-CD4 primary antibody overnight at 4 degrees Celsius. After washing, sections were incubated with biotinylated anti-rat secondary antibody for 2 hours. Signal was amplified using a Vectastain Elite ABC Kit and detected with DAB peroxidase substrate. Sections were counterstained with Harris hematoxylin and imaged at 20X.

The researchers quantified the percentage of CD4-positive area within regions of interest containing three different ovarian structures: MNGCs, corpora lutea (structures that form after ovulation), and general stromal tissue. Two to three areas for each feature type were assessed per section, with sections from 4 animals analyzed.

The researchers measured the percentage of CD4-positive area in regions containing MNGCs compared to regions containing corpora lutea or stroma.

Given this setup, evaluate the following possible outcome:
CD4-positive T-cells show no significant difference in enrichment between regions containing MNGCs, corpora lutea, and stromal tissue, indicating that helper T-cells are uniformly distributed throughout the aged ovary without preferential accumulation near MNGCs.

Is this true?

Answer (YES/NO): NO